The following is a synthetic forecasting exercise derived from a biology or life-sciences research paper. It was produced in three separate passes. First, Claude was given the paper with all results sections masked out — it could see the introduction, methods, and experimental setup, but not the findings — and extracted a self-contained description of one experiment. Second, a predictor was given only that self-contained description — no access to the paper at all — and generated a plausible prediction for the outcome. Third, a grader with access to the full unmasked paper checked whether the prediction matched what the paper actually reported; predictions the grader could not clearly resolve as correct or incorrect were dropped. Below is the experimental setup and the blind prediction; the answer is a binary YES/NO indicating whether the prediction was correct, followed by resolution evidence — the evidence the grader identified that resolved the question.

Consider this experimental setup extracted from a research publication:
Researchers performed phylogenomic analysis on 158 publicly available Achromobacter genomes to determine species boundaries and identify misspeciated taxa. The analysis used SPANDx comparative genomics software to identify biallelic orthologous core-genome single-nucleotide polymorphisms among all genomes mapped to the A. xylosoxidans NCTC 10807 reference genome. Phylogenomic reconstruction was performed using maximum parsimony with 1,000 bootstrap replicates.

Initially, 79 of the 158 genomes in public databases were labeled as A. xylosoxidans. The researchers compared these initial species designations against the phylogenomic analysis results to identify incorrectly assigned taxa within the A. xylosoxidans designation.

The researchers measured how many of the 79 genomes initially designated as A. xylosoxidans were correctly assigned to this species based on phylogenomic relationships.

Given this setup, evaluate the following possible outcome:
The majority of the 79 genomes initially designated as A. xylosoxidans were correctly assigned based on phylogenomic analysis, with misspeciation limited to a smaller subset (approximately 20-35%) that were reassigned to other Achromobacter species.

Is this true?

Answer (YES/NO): NO